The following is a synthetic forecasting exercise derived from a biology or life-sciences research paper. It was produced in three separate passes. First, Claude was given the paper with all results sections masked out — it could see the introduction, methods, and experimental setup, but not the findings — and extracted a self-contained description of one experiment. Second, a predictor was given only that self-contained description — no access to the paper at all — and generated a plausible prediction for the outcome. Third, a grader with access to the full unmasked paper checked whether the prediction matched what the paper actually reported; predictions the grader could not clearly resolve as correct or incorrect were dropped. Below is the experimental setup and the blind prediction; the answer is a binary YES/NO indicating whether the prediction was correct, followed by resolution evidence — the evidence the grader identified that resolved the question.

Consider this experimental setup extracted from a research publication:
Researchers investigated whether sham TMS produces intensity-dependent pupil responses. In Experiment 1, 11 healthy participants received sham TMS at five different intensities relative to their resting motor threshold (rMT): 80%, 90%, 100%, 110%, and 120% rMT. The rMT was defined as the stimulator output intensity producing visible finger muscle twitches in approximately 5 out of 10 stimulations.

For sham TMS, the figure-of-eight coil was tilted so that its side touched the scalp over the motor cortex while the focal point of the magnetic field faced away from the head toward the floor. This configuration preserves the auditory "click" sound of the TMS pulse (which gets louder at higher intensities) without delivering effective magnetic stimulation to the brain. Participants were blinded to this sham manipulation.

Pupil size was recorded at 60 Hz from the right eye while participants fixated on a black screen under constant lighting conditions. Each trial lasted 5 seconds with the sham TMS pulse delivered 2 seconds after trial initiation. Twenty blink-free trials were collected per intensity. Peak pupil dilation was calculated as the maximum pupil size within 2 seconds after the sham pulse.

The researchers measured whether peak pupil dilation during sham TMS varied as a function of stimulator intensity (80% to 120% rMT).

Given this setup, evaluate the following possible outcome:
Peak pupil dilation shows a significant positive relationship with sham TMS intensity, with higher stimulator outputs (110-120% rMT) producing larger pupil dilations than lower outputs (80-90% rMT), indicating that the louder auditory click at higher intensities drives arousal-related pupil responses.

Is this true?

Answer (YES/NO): NO